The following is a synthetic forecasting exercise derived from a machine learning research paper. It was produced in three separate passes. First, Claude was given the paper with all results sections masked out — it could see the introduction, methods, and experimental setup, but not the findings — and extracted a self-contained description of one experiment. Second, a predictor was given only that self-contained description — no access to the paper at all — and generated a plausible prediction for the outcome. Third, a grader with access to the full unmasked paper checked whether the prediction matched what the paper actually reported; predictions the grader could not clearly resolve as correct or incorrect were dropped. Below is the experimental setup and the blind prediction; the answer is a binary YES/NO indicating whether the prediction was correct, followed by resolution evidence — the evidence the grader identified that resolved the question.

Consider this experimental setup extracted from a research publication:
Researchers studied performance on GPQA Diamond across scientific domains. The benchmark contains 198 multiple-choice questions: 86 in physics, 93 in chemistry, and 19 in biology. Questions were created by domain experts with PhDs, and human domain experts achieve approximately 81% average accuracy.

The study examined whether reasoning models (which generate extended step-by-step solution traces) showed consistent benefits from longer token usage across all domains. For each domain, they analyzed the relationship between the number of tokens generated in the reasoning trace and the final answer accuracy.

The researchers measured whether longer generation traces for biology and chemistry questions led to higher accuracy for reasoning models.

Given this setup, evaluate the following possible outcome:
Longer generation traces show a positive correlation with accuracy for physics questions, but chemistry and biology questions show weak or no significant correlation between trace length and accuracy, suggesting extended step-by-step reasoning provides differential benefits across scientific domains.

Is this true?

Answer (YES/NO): YES